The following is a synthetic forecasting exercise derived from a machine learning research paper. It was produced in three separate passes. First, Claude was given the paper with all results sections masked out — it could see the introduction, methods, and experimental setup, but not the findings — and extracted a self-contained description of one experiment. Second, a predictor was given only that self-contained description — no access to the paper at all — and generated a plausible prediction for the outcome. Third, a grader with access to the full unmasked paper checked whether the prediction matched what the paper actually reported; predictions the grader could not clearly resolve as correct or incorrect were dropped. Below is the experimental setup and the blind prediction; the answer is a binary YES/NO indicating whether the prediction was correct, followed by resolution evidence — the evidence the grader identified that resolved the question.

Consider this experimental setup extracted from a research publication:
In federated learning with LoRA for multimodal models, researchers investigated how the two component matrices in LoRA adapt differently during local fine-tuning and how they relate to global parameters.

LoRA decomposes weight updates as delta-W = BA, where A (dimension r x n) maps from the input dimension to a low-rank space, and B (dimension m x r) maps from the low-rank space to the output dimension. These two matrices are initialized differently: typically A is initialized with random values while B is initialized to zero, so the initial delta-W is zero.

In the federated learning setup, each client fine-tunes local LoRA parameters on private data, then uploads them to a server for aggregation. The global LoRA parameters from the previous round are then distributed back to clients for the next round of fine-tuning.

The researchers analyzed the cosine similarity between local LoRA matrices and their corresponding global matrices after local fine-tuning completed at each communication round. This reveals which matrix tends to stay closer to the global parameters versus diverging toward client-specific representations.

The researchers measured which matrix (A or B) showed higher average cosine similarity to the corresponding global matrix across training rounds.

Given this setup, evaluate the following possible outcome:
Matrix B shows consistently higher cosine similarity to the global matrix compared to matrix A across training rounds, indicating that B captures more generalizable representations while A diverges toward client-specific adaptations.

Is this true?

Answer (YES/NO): NO